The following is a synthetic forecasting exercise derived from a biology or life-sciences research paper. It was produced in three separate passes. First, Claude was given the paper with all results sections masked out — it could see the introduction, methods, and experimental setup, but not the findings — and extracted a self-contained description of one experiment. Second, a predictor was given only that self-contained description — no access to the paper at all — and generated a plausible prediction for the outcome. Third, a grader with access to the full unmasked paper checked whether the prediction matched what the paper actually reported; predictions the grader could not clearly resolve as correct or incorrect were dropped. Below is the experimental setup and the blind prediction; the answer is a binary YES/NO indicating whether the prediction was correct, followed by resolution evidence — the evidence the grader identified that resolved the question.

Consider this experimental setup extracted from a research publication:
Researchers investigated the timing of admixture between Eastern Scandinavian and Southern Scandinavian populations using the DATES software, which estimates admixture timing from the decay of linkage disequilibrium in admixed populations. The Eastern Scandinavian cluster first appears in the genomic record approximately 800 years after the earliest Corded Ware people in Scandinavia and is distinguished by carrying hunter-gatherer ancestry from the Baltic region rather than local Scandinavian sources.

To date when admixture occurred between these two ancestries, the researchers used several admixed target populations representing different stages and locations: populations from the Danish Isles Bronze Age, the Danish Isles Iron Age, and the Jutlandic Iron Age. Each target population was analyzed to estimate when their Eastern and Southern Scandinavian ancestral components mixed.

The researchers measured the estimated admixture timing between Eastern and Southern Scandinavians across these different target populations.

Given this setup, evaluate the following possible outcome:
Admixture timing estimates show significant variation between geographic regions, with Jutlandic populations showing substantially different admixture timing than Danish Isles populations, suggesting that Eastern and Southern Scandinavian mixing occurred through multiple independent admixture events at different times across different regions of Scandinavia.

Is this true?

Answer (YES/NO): NO